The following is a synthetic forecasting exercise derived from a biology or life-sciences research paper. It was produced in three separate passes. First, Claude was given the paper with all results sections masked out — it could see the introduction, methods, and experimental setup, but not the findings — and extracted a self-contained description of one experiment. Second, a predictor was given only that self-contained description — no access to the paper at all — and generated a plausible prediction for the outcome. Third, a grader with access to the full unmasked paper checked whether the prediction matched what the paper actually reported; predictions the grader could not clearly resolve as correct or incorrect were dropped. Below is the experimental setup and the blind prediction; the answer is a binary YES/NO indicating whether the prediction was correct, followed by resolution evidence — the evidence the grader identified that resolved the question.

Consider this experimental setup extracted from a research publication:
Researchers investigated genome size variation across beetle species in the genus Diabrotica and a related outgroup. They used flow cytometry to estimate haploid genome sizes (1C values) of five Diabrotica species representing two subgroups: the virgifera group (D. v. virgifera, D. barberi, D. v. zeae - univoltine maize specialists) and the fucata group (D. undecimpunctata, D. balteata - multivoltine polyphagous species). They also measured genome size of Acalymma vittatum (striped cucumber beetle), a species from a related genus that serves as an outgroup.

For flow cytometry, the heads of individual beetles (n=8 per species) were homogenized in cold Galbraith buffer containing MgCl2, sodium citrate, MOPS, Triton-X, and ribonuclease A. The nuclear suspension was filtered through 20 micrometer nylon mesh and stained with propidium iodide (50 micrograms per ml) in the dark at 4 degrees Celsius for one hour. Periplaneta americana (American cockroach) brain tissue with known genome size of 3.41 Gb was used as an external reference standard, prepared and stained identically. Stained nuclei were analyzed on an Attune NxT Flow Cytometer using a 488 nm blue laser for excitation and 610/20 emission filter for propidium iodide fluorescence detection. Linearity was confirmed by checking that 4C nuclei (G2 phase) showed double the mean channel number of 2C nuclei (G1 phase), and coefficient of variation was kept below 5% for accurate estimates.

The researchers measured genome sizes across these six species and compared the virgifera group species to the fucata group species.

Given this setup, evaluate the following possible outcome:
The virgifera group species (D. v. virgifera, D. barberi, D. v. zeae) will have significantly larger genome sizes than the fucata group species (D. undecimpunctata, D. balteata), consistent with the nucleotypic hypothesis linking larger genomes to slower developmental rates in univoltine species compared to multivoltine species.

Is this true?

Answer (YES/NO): YES